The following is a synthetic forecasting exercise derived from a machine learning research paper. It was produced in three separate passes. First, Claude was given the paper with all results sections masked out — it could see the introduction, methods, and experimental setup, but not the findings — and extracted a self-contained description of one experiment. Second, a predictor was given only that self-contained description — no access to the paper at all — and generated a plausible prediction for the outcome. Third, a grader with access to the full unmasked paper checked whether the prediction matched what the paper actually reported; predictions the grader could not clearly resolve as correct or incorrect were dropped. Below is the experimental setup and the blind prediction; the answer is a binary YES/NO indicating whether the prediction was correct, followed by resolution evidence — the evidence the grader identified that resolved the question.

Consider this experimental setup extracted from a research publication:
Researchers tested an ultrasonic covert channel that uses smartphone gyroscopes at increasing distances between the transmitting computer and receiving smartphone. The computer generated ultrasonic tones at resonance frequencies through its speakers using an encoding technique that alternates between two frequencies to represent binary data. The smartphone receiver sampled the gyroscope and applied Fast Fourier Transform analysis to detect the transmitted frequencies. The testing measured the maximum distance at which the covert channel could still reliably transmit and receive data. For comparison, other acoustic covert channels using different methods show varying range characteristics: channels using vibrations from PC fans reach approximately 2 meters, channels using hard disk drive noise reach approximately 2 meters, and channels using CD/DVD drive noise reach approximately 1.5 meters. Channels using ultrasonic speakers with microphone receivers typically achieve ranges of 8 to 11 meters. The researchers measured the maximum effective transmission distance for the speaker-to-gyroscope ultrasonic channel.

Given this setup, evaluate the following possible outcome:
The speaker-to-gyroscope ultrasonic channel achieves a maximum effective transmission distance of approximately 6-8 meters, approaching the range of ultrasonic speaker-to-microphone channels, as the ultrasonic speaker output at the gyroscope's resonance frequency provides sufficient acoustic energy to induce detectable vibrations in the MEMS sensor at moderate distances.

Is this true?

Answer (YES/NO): YES